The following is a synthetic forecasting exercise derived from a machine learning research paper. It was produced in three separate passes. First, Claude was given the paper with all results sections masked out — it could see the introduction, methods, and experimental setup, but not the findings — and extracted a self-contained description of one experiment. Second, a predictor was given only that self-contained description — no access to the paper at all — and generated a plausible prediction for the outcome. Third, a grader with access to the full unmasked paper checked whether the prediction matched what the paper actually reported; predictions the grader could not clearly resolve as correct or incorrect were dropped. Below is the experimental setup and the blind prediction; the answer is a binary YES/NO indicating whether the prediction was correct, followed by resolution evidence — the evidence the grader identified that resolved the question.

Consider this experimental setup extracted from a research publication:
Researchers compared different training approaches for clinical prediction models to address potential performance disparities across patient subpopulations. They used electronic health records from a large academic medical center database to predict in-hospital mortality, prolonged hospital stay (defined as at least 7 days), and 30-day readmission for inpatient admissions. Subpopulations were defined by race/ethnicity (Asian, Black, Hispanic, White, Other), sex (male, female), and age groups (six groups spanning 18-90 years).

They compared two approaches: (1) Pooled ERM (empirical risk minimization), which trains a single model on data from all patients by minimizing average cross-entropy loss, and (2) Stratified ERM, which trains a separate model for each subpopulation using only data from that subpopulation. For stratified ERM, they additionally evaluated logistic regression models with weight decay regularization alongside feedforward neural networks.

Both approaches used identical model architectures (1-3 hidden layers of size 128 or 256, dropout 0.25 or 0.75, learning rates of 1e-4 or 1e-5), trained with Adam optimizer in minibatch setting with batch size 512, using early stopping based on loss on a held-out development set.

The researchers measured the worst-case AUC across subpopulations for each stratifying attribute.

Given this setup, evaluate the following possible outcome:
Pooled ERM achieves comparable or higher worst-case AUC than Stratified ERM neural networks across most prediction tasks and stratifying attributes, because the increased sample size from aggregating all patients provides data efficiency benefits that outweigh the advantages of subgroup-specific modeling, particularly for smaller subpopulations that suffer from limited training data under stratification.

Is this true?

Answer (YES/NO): YES